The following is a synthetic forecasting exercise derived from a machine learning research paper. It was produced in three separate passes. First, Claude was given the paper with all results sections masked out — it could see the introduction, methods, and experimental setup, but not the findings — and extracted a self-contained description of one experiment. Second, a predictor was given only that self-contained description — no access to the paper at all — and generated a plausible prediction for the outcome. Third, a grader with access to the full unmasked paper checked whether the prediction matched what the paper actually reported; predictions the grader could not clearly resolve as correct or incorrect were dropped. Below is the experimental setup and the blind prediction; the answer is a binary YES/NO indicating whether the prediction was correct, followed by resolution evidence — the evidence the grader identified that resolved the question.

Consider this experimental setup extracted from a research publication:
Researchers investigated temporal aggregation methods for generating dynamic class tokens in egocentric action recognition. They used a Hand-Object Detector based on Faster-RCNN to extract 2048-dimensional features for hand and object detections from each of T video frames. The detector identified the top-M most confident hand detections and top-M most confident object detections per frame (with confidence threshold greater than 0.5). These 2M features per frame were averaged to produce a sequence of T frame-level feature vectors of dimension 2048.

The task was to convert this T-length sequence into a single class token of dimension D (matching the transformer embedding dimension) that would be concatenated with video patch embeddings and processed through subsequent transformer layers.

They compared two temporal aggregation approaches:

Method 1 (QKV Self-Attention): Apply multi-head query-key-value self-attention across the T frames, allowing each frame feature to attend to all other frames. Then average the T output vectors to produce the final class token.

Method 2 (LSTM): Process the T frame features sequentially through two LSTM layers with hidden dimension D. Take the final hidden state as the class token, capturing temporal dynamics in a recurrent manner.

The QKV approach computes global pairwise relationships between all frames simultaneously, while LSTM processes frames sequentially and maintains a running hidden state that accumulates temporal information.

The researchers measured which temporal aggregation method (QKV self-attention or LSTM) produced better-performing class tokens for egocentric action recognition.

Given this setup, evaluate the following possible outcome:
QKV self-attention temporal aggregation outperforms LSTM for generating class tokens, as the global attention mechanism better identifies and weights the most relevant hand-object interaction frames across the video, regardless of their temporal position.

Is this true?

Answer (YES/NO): NO